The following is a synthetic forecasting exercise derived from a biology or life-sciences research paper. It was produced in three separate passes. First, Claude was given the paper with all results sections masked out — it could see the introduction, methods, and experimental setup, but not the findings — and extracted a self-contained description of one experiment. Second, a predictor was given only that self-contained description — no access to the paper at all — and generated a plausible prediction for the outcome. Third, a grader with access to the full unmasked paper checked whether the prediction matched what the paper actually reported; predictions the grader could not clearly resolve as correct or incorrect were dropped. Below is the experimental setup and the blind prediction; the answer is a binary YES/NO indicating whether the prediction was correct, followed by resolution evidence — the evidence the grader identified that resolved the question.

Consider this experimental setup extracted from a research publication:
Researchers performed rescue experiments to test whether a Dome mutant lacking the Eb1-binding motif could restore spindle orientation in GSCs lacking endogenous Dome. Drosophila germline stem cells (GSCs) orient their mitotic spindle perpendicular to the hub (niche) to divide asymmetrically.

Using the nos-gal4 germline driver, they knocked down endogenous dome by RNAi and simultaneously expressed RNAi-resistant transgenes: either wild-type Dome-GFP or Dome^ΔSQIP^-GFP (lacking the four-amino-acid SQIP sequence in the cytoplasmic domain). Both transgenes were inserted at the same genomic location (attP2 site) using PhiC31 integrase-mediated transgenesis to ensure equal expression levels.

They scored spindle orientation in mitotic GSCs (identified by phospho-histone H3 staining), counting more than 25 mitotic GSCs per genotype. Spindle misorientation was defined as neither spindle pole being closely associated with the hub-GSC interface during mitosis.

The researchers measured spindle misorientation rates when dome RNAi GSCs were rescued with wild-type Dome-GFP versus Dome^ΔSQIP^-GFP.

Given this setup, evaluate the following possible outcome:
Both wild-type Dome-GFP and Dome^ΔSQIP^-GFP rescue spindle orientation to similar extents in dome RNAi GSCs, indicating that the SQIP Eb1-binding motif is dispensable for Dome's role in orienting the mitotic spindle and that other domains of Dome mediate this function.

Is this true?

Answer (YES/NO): NO